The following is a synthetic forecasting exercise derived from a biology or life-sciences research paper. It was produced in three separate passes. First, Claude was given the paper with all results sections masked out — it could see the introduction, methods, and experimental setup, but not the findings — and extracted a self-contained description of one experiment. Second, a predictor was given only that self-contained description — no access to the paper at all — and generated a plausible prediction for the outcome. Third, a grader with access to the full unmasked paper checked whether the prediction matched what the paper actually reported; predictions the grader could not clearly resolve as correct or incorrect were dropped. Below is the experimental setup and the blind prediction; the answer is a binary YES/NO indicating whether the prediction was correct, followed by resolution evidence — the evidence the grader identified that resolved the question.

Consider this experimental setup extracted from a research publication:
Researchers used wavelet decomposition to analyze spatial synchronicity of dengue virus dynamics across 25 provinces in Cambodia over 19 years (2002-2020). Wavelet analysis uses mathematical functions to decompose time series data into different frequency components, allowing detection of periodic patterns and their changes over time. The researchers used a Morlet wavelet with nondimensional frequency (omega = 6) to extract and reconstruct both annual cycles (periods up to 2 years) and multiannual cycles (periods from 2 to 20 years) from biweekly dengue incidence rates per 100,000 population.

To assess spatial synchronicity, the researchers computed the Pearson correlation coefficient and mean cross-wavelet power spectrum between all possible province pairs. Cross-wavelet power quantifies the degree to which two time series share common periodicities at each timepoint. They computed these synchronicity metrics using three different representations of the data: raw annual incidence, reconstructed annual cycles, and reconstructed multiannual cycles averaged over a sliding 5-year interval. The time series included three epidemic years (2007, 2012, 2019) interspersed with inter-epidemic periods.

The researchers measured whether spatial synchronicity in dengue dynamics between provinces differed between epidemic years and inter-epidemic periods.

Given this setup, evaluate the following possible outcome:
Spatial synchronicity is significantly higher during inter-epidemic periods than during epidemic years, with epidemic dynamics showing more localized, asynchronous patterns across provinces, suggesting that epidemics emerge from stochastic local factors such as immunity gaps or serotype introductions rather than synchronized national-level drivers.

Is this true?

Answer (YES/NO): NO